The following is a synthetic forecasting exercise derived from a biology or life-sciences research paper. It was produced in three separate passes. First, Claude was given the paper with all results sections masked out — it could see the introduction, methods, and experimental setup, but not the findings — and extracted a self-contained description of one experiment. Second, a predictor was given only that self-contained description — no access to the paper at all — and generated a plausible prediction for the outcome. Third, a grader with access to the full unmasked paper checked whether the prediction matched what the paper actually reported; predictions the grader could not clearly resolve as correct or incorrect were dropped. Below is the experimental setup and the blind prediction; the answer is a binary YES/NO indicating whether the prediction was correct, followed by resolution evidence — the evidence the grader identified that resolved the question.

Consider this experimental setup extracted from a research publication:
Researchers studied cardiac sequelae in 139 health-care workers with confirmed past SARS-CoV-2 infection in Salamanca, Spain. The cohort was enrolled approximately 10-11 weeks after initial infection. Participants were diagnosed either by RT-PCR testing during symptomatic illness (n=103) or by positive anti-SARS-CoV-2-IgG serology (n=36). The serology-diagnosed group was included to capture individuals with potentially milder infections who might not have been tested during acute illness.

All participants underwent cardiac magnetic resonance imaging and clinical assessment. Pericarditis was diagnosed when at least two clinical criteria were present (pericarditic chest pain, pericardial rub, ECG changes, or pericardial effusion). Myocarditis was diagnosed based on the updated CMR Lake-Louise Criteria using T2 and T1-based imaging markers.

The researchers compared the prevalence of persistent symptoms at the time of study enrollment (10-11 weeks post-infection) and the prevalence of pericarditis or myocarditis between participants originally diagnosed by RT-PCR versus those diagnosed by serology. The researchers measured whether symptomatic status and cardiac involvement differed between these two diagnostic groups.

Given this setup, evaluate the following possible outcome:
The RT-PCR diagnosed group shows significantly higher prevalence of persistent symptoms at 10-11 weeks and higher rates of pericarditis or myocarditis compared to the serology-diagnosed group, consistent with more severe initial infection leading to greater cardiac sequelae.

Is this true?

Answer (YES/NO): NO